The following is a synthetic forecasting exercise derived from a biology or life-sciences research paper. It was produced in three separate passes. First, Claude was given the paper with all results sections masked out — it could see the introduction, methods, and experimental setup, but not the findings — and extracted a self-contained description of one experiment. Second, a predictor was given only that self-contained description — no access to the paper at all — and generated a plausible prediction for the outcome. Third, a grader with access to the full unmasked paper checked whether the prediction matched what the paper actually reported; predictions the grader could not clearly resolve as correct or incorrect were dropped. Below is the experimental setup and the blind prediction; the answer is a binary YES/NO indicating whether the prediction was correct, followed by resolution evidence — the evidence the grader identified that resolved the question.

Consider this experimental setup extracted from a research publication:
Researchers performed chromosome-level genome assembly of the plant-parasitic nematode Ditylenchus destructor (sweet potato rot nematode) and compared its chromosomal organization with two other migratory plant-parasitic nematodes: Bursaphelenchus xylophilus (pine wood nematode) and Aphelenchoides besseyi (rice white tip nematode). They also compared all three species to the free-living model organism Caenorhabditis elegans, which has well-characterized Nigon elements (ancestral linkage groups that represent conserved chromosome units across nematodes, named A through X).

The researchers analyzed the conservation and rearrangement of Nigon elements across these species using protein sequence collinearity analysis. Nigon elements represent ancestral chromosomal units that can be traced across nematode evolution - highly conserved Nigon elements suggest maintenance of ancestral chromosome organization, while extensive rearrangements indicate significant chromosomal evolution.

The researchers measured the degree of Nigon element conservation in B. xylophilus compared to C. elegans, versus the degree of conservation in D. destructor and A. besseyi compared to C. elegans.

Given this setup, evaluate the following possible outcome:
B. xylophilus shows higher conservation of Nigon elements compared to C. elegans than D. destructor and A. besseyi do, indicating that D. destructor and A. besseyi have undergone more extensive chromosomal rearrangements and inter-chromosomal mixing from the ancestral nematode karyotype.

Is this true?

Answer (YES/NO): YES